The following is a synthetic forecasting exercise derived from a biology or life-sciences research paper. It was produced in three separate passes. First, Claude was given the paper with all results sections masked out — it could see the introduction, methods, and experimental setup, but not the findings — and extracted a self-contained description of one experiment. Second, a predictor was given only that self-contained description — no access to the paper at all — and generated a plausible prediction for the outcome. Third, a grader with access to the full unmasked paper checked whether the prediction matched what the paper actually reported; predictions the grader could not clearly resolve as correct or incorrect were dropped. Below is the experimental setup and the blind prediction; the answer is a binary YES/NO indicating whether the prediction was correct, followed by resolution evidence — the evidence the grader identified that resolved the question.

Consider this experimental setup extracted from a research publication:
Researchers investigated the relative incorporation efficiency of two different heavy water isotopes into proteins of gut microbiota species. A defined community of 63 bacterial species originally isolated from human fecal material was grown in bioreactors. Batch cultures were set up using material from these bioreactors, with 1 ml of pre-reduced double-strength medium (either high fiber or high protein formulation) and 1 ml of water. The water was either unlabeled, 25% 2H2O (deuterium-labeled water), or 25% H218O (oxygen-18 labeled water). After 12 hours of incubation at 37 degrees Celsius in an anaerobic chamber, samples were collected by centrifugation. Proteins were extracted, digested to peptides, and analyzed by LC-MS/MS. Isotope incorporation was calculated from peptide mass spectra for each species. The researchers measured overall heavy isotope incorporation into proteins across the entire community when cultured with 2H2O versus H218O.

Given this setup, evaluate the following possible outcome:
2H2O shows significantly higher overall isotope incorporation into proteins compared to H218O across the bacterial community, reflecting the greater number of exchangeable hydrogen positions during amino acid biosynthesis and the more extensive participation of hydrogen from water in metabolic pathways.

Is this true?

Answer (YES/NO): NO